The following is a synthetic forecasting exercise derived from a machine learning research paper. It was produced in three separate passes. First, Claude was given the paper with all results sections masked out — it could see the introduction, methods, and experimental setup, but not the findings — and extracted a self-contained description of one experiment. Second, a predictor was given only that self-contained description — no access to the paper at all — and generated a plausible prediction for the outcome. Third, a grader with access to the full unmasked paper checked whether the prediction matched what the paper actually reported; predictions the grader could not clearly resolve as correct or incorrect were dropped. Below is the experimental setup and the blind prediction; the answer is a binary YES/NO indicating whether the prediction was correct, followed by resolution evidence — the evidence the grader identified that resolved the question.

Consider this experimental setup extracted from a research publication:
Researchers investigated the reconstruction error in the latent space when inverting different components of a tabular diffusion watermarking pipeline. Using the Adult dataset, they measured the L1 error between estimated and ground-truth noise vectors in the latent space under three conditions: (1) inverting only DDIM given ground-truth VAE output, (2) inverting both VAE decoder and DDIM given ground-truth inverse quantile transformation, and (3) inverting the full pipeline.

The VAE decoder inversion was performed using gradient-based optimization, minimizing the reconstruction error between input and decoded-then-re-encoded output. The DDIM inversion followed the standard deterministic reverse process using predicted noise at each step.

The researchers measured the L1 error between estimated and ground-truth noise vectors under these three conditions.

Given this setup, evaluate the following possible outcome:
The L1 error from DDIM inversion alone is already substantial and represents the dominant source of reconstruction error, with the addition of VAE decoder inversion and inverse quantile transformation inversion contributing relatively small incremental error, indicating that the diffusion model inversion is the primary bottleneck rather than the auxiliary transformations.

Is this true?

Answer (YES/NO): NO